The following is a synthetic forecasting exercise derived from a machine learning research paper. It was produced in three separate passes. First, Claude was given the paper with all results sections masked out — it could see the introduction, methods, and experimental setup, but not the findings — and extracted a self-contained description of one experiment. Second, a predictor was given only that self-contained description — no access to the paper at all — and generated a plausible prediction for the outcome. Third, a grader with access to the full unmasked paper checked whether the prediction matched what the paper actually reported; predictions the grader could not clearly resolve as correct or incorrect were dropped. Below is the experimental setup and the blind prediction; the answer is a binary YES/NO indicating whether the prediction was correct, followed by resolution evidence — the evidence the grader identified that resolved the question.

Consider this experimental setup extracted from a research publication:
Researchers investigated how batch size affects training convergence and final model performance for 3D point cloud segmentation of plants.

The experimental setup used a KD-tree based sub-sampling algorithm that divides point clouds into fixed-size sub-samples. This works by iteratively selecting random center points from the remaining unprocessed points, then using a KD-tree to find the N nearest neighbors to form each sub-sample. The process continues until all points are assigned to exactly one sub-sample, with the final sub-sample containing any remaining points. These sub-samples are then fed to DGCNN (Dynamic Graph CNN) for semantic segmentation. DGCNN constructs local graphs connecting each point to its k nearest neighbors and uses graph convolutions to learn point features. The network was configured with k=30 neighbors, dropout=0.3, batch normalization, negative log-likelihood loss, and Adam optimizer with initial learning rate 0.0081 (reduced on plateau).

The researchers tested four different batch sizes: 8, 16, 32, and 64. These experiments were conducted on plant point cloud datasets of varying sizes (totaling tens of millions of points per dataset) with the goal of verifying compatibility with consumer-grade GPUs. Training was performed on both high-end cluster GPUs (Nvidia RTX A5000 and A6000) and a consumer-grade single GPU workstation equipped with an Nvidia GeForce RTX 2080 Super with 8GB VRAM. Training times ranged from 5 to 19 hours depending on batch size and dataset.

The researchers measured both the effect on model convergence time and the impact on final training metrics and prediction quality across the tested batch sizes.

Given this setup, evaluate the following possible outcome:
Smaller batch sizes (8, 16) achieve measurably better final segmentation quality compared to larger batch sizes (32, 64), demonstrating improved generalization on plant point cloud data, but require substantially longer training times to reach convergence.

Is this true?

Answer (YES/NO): NO